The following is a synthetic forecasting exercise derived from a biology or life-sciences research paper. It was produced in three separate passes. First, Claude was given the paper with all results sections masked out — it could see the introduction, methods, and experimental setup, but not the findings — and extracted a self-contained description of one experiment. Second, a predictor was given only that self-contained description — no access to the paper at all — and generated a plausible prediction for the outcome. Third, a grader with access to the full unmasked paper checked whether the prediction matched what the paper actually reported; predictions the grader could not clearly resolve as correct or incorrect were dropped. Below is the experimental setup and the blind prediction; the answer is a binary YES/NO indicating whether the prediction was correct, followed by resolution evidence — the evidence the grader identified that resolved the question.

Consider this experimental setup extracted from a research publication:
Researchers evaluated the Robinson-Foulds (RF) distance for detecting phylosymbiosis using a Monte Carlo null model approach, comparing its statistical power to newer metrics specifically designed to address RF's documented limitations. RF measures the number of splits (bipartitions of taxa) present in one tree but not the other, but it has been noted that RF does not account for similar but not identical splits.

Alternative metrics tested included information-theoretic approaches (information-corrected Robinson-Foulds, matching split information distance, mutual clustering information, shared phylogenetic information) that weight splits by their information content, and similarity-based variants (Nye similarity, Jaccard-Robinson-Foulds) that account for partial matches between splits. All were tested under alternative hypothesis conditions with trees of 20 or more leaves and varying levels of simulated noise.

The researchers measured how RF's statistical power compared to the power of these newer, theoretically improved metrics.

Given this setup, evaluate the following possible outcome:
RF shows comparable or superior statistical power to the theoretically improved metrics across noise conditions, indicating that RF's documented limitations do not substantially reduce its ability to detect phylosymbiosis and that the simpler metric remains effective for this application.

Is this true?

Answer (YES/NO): NO